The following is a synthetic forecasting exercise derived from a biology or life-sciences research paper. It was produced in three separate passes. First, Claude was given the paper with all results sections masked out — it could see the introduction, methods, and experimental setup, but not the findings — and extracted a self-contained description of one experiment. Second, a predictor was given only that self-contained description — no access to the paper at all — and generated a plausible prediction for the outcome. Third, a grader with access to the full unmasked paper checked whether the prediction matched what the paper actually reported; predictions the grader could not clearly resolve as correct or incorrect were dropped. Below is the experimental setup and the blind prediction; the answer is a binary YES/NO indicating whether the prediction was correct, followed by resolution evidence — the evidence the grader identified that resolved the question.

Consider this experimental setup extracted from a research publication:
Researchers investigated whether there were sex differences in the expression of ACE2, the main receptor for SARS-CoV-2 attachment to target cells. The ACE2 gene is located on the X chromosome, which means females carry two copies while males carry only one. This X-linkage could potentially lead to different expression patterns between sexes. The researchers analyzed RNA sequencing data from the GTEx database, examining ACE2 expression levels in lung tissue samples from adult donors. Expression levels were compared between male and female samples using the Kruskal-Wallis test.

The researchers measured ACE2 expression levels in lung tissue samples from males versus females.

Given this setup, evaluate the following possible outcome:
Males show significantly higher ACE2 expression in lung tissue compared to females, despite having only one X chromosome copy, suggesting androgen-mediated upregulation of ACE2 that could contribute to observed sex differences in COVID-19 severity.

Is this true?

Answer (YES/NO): NO